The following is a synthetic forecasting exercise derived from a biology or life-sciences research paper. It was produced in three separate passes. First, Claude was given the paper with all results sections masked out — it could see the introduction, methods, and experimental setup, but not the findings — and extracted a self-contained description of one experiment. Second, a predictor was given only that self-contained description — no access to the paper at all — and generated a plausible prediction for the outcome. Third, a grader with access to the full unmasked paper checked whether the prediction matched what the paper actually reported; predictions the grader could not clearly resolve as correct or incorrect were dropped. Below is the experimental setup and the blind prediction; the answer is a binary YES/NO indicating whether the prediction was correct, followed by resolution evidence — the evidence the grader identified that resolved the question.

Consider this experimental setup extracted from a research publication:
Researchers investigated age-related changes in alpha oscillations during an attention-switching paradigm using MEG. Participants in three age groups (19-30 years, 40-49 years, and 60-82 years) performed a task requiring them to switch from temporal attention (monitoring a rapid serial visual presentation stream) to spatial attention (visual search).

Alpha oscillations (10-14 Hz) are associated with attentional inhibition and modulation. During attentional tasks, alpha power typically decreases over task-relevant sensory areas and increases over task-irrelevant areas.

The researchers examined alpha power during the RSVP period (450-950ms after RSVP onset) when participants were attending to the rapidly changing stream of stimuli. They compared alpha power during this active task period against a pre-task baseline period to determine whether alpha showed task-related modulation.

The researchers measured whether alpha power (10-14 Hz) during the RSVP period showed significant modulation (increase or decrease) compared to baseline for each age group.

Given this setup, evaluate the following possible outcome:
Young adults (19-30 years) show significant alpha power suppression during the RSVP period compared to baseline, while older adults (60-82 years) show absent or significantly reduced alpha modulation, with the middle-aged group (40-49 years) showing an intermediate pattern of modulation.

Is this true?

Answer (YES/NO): NO